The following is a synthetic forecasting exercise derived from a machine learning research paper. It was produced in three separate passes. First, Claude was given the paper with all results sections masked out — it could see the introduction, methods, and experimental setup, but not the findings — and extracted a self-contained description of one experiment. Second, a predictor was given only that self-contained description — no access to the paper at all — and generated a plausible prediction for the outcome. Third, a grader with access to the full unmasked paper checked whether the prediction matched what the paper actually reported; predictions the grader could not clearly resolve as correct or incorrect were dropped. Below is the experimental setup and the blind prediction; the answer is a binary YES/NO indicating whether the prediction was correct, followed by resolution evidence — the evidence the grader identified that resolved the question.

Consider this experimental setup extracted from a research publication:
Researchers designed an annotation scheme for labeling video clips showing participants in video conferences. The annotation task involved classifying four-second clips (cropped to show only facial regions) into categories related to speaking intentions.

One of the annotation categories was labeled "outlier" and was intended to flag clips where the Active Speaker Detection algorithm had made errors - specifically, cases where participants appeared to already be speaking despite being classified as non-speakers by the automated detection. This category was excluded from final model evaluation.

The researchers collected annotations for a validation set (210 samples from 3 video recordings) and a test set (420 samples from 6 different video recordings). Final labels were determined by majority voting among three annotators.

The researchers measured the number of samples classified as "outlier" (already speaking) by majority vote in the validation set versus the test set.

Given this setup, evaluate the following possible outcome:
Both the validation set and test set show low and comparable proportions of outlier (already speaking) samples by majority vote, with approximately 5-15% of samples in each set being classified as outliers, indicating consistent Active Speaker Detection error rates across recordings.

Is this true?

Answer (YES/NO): NO